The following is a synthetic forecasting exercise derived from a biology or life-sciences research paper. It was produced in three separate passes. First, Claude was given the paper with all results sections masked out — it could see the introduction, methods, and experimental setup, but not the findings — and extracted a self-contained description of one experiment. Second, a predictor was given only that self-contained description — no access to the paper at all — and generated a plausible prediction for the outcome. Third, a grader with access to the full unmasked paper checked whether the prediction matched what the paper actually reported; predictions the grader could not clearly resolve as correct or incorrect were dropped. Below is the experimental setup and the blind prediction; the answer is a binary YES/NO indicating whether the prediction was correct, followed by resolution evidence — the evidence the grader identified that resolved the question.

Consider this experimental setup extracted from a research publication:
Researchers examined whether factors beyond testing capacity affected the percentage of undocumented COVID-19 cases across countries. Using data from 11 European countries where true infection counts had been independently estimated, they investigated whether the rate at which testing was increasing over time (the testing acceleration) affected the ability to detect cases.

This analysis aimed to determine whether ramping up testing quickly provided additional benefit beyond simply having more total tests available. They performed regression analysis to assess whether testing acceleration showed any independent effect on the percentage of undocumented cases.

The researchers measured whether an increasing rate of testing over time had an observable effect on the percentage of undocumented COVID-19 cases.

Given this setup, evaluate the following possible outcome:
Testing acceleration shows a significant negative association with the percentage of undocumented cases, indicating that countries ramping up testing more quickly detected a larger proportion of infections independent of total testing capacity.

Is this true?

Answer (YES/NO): NO